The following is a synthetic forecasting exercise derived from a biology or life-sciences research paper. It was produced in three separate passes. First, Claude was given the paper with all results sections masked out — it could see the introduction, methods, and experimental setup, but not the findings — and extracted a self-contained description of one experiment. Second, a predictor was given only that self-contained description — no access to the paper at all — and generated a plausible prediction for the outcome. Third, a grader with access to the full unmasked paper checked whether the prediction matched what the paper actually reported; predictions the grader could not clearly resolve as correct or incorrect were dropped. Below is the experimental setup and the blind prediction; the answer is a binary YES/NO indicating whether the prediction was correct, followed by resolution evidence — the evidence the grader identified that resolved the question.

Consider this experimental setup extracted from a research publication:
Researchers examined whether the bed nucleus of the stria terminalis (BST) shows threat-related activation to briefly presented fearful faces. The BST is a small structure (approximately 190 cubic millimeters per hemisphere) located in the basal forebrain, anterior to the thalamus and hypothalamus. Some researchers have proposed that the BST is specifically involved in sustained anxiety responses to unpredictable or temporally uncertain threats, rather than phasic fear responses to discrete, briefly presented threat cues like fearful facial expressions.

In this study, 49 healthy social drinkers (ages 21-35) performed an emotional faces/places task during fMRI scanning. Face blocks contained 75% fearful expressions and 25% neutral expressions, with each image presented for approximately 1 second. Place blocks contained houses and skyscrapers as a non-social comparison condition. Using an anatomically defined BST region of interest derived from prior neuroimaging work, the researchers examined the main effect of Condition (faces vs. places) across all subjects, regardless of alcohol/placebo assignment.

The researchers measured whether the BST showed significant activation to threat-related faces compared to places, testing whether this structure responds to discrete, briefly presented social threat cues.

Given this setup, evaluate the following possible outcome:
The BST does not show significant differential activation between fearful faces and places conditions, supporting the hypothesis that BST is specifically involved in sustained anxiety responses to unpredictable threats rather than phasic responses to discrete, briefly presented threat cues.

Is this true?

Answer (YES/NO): NO